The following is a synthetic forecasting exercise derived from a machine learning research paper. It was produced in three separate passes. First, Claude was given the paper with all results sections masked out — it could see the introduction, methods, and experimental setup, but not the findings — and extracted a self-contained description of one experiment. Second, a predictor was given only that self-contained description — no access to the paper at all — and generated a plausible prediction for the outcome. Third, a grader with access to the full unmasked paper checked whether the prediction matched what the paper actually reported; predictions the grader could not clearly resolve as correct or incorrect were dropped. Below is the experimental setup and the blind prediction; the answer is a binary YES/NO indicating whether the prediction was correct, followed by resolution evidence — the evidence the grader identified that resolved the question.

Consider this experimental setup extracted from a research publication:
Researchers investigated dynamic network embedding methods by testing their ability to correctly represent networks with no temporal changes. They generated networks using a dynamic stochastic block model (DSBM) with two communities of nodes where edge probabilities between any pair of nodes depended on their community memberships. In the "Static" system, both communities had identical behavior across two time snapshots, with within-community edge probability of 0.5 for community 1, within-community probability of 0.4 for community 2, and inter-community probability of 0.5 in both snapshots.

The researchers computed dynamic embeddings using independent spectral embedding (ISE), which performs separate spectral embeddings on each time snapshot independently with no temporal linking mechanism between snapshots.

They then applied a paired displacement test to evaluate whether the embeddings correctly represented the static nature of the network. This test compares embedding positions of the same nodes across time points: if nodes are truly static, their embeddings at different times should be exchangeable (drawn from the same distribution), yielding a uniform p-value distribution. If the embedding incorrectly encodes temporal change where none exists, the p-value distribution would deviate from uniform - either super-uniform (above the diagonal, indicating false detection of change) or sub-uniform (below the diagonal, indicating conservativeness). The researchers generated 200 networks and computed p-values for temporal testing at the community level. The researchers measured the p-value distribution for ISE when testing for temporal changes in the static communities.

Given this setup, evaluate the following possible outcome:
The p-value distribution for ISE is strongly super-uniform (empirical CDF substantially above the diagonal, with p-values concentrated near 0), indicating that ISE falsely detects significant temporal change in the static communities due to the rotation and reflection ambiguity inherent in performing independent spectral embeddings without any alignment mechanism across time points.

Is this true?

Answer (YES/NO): NO